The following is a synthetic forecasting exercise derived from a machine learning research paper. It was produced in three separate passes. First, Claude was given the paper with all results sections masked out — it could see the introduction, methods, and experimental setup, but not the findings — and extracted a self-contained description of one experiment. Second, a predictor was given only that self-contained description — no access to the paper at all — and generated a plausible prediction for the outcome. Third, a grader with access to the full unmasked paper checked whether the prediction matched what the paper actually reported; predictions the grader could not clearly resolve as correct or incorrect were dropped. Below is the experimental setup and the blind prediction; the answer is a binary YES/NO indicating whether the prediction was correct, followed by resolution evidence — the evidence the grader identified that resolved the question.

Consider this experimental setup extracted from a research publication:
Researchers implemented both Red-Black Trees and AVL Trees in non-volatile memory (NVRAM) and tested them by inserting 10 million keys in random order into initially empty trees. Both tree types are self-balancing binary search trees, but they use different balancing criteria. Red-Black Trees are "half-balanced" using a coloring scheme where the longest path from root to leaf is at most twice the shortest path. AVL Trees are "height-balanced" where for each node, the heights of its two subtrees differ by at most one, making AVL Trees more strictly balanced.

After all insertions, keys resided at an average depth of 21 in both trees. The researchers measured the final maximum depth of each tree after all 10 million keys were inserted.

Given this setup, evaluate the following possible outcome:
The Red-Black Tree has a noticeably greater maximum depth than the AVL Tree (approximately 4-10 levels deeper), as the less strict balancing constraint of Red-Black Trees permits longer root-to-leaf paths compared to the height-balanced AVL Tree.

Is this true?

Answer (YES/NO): NO